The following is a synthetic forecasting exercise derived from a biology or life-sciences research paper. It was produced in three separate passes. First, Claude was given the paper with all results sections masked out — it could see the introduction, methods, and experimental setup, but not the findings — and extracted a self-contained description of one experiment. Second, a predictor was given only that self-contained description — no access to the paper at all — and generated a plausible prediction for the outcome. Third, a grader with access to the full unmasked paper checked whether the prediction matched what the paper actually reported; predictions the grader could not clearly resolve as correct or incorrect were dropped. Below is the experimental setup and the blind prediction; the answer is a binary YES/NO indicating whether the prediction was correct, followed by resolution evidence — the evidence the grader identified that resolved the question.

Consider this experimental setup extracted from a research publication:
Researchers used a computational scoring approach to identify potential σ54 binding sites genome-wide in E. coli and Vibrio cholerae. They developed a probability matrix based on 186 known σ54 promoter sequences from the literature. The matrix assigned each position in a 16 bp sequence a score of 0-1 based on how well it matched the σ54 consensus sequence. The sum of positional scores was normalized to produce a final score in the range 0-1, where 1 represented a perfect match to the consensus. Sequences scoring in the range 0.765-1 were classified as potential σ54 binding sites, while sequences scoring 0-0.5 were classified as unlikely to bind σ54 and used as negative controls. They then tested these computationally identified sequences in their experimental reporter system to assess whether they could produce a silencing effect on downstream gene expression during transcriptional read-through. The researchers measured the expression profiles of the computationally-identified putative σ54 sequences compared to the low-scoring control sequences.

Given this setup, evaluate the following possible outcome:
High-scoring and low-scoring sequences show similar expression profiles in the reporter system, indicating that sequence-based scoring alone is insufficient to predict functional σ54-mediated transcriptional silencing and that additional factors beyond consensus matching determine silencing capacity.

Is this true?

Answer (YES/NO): NO